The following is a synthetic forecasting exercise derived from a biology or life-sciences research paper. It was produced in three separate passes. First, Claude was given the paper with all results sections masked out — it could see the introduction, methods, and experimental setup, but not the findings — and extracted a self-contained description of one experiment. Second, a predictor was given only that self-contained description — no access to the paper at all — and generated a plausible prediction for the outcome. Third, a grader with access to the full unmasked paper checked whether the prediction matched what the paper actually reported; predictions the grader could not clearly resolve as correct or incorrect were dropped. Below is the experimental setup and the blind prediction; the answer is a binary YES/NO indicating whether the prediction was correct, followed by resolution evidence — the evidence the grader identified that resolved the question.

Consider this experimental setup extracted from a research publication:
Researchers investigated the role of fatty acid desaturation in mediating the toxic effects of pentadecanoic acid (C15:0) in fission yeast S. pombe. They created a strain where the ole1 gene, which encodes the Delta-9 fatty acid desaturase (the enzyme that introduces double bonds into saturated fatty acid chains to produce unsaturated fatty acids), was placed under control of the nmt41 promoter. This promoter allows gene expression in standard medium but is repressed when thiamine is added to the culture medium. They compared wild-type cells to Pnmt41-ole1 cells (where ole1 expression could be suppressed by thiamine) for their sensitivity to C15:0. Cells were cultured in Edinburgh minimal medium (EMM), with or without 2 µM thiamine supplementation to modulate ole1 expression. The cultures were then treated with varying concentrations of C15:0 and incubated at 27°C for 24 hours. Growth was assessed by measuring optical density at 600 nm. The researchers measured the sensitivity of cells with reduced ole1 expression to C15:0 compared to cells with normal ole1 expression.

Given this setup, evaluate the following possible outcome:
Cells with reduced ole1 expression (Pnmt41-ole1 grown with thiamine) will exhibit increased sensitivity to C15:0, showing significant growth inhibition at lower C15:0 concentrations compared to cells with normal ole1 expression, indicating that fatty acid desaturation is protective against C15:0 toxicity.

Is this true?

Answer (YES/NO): YES